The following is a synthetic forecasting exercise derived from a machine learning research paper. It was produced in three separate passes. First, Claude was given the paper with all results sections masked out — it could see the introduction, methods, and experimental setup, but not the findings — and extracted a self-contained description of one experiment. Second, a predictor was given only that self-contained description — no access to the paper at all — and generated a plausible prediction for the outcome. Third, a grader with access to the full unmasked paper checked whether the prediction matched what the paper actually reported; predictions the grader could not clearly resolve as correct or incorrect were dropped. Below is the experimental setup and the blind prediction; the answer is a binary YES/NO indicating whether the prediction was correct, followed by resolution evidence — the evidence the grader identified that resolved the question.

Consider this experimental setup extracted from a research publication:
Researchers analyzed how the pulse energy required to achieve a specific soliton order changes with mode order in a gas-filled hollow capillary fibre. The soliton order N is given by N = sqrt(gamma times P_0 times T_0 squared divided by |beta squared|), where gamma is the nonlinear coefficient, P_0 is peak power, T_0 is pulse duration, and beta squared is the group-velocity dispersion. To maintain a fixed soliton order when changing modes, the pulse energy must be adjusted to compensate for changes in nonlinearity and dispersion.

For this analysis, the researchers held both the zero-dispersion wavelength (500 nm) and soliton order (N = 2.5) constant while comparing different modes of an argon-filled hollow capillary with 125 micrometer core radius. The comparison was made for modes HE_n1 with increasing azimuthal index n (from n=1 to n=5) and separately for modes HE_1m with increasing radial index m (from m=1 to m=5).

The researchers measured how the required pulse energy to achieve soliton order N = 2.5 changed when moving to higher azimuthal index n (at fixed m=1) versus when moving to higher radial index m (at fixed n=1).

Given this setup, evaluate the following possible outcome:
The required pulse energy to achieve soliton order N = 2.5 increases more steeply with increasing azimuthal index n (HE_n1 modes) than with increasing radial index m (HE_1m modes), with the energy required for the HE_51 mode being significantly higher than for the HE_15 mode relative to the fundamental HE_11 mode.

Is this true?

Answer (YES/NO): NO